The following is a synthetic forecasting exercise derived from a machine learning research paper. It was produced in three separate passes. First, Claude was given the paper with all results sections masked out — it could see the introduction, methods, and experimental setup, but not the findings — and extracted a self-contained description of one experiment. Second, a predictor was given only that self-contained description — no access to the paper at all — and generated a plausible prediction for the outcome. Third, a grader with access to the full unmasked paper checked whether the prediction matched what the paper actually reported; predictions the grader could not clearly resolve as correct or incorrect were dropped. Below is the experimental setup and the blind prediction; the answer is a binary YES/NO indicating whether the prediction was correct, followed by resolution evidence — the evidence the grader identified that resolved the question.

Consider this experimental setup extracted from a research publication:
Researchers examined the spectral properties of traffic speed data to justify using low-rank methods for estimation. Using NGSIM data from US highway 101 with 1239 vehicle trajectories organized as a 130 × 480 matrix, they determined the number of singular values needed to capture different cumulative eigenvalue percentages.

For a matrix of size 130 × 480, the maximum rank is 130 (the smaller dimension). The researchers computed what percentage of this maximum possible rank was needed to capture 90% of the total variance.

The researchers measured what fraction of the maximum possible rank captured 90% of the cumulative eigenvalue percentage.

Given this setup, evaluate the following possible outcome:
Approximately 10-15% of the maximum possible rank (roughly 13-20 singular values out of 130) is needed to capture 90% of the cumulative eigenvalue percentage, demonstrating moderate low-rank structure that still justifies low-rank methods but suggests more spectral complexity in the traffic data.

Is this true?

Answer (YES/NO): NO